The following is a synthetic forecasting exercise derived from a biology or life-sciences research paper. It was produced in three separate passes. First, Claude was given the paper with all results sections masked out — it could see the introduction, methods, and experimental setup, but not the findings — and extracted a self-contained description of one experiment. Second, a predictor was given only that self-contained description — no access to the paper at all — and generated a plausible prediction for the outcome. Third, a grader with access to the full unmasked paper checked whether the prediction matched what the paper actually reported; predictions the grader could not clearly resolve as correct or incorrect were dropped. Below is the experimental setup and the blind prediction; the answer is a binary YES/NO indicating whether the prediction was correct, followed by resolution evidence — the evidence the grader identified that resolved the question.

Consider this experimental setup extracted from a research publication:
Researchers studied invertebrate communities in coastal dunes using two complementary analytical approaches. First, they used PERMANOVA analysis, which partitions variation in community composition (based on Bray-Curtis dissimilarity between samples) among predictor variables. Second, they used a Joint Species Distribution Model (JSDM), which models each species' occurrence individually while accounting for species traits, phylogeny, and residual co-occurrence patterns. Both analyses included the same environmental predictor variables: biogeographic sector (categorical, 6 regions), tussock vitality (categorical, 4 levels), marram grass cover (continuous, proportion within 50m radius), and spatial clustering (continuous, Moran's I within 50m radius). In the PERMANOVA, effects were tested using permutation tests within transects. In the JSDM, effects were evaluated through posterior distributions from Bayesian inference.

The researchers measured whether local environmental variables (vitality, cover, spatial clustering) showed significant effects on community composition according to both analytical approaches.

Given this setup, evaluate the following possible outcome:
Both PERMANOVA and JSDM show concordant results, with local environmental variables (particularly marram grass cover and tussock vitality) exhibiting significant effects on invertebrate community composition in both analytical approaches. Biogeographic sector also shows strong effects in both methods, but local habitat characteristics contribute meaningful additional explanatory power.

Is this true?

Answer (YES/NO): YES